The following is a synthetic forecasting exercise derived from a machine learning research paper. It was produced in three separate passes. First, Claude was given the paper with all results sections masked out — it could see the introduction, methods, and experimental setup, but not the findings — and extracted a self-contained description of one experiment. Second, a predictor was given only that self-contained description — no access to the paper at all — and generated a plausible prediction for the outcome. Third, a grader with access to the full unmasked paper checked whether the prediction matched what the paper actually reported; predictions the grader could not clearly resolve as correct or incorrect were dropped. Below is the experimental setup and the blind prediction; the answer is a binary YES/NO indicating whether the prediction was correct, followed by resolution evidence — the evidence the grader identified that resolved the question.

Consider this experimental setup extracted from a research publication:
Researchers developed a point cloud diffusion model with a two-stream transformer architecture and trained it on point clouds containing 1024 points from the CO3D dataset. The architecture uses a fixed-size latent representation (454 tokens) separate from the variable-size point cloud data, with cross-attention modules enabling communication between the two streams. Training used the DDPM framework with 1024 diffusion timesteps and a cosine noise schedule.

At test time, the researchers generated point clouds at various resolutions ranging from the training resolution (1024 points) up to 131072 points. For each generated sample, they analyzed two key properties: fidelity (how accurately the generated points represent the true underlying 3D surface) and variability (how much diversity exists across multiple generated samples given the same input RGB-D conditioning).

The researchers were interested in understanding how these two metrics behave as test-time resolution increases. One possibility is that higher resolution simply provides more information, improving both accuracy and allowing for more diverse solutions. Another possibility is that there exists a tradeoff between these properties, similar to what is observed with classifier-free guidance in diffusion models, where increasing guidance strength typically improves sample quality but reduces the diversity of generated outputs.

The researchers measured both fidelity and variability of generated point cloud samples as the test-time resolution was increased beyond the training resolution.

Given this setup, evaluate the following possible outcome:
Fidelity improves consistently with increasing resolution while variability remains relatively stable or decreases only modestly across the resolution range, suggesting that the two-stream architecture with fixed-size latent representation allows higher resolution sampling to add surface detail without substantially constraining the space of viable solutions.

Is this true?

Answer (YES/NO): NO